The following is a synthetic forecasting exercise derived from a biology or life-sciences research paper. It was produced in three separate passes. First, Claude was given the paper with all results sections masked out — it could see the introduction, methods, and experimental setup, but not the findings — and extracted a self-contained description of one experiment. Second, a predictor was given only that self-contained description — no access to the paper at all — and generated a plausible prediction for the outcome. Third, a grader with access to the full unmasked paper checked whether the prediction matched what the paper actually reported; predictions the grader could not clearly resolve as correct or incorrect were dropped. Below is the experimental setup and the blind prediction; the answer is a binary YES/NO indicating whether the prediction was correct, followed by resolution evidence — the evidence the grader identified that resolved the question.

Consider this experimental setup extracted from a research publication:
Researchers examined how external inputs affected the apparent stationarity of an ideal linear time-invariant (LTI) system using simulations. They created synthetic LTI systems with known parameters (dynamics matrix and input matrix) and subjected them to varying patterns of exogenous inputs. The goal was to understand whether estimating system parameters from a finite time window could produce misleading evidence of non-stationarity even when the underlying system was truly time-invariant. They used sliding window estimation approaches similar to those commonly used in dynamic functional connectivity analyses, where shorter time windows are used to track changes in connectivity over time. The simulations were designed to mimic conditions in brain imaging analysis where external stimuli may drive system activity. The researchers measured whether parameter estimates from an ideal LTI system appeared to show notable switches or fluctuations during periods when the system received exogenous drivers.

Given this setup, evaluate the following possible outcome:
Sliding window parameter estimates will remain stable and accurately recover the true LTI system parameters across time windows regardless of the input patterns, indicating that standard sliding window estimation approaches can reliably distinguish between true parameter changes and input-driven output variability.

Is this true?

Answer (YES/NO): NO